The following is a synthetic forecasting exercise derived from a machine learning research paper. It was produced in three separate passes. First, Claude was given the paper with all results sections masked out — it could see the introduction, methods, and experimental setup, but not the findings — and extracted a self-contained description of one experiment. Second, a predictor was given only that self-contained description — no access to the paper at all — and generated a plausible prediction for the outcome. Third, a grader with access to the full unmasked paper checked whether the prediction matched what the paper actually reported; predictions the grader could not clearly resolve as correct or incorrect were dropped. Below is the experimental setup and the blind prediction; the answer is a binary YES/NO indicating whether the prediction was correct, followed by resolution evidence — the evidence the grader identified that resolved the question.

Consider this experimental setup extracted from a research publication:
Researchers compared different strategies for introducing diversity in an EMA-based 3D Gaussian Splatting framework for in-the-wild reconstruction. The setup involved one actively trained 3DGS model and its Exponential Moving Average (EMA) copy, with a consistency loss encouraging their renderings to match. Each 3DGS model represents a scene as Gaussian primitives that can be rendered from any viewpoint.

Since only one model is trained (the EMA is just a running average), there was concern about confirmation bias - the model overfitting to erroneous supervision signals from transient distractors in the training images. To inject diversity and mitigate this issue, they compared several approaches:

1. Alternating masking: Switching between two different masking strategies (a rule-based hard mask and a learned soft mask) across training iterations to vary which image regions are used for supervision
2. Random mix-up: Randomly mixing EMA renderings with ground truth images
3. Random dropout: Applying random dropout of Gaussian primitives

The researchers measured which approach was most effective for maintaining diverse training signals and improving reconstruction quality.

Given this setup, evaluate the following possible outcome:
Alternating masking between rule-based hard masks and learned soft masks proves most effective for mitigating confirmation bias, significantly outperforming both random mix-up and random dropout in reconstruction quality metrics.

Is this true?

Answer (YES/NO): NO